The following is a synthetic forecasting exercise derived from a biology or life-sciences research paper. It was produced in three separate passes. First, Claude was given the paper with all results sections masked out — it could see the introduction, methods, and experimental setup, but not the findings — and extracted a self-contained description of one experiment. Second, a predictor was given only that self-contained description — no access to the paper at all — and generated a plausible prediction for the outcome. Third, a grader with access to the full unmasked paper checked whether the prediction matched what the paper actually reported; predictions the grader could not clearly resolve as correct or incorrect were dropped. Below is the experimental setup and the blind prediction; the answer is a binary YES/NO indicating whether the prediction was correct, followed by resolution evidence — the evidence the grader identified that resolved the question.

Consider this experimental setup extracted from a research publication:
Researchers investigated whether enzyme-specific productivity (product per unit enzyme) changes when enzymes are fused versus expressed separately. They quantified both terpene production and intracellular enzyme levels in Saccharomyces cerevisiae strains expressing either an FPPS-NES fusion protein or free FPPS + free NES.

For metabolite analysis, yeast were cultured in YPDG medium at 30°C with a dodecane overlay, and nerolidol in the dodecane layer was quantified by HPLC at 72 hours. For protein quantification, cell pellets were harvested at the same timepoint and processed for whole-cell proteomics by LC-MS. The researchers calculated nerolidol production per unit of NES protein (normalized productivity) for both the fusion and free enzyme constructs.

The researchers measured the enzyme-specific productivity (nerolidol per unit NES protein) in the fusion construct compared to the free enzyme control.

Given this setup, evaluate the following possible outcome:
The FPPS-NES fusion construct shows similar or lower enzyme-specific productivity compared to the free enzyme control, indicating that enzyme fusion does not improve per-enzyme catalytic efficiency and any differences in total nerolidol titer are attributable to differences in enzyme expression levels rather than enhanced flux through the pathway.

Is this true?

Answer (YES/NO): NO